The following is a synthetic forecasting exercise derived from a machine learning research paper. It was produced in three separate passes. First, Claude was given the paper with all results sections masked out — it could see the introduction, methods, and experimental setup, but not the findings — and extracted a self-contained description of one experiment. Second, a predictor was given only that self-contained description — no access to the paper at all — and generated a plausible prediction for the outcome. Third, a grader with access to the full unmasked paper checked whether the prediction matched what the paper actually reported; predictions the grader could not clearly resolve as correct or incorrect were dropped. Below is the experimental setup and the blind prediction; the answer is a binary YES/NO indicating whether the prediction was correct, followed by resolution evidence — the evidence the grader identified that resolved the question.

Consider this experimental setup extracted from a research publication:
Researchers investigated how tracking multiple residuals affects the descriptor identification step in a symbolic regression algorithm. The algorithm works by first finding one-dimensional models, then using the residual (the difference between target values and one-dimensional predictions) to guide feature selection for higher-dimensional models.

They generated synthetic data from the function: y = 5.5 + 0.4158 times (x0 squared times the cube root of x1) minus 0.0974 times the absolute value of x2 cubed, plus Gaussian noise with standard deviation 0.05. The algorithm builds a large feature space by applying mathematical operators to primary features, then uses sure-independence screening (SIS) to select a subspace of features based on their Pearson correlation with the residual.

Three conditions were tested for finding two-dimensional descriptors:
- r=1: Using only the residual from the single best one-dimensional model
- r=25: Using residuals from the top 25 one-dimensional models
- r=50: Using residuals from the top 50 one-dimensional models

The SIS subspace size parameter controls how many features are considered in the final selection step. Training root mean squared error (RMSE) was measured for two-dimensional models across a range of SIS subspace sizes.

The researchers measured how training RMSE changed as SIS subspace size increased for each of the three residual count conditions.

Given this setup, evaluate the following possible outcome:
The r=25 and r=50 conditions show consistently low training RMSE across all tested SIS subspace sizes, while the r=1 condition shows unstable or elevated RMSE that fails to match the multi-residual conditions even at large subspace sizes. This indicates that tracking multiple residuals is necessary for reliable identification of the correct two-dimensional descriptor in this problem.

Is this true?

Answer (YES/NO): NO